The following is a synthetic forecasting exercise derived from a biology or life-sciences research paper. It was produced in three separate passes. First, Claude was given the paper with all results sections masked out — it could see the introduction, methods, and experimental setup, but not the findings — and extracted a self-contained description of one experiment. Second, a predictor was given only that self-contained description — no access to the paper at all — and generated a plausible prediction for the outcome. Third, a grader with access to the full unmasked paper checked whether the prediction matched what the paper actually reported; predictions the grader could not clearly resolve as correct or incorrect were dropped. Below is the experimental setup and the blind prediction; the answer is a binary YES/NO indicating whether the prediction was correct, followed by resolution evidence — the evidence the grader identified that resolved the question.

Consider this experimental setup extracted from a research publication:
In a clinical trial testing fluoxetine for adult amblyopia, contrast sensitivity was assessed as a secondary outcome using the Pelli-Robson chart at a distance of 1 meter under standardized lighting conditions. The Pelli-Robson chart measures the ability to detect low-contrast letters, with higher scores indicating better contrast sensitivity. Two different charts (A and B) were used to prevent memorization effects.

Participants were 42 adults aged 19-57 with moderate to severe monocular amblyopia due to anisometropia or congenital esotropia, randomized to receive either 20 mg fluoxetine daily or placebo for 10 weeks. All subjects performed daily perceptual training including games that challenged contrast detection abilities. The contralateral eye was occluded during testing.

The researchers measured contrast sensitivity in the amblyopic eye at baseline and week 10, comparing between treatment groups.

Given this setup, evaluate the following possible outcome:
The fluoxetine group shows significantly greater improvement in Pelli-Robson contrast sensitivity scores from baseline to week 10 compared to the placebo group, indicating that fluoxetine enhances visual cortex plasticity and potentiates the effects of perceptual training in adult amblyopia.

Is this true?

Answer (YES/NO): NO